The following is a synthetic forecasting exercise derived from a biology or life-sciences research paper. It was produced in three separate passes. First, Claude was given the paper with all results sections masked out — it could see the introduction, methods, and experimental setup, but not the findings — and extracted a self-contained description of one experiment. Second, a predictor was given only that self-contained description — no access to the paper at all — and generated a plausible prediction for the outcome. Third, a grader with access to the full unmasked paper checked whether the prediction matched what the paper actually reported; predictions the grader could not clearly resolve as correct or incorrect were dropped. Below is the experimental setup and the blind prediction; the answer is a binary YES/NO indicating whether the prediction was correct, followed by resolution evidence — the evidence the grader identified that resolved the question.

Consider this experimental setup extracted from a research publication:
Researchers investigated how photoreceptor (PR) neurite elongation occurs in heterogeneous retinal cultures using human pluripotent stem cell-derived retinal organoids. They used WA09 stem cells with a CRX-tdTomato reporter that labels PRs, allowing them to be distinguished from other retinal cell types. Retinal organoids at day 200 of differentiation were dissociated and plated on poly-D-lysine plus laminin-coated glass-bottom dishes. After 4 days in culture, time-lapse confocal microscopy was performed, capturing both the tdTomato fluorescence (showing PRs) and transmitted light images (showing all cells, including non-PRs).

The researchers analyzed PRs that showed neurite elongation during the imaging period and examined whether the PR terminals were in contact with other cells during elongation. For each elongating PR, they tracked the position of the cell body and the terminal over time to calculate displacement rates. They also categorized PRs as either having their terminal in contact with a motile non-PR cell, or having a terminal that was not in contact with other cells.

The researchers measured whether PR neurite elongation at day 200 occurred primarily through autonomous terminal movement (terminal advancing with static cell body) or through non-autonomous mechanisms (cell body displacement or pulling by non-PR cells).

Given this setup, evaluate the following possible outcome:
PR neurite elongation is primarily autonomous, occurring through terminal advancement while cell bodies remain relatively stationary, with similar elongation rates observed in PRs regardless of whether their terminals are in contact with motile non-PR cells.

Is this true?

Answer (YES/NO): NO